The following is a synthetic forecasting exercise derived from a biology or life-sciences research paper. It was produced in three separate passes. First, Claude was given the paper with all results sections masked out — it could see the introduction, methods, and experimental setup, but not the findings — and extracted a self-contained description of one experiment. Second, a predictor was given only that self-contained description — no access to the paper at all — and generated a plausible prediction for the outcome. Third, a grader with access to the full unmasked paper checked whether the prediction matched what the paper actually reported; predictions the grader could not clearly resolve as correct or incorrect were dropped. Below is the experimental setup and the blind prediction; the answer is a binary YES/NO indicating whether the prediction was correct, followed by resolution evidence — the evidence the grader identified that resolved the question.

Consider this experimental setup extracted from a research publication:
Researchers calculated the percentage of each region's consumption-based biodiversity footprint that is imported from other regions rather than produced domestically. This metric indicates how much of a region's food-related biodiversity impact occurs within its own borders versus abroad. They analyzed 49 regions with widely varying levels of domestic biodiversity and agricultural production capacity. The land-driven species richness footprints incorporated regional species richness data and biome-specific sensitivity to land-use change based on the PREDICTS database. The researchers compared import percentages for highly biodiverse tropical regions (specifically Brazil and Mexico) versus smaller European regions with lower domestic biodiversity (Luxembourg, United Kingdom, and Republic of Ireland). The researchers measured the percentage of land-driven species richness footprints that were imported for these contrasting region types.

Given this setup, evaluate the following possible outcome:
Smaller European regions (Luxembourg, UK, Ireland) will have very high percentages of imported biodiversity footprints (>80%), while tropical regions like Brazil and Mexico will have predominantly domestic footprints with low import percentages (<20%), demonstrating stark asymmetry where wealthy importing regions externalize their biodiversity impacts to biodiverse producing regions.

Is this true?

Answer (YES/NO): YES